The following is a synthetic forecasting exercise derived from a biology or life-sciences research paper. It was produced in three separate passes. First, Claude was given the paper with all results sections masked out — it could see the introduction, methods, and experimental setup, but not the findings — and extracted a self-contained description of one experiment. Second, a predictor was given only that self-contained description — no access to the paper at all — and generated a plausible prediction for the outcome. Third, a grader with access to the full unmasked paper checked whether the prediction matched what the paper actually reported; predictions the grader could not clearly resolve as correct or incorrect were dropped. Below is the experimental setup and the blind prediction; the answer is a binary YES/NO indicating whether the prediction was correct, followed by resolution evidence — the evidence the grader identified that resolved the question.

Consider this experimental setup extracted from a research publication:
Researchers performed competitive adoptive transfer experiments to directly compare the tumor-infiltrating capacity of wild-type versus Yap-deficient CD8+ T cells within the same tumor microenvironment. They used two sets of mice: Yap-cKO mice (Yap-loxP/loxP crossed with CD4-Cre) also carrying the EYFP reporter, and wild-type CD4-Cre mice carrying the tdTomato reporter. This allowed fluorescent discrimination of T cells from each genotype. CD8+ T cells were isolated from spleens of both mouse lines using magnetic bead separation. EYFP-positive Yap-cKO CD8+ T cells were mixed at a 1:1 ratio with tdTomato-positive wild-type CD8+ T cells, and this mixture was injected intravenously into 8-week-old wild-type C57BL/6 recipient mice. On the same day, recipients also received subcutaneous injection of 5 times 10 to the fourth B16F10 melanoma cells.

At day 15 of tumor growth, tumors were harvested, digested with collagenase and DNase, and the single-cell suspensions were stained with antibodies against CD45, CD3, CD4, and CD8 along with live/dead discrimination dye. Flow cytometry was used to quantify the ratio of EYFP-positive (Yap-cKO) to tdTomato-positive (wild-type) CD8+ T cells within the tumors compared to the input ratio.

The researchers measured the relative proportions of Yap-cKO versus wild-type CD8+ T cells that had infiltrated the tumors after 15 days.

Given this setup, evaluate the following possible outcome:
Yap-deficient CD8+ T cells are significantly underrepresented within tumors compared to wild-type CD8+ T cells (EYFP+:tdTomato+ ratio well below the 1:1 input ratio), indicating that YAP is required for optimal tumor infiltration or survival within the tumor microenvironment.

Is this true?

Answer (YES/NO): NO